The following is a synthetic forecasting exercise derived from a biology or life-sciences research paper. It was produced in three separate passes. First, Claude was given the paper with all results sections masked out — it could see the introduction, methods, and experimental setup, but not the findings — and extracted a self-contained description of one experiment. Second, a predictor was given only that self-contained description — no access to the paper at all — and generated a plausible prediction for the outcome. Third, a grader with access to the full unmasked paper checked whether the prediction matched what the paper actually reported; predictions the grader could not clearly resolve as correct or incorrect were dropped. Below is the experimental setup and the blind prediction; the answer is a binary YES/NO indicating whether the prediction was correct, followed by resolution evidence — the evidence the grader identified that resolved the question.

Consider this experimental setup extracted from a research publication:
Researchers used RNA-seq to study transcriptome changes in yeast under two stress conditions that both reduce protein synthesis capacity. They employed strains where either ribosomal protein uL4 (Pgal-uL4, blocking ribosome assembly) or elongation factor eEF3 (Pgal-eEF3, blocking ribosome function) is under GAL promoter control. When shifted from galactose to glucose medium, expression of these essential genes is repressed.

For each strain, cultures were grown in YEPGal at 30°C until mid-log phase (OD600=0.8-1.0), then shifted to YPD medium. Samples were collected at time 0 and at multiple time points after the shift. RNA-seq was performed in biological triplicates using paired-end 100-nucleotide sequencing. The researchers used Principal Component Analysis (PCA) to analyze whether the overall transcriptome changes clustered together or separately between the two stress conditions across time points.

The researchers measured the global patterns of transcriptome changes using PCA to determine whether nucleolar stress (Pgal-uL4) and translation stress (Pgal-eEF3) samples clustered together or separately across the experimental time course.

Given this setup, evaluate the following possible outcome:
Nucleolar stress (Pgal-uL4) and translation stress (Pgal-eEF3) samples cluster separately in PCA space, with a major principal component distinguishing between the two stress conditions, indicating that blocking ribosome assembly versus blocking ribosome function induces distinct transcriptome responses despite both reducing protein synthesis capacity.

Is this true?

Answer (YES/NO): YES